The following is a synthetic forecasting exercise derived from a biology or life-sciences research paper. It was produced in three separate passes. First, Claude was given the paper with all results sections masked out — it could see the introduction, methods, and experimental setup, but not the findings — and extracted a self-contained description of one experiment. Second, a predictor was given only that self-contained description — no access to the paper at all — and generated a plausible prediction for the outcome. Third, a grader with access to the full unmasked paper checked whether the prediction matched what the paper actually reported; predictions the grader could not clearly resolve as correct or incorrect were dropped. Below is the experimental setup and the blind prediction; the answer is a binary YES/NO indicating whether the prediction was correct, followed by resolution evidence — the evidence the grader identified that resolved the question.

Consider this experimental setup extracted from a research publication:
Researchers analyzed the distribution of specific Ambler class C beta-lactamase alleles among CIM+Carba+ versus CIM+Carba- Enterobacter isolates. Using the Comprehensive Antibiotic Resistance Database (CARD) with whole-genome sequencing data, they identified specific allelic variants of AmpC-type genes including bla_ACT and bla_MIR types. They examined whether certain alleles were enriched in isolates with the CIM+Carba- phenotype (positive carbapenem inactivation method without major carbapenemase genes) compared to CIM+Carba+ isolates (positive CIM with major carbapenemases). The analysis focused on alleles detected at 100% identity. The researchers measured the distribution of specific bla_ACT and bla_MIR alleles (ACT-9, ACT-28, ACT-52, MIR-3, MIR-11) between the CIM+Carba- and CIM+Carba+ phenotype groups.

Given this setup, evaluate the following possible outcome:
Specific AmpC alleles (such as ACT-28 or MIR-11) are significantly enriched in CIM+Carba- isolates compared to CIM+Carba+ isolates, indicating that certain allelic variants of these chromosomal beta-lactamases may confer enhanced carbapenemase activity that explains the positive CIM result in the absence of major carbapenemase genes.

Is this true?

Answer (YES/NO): YES